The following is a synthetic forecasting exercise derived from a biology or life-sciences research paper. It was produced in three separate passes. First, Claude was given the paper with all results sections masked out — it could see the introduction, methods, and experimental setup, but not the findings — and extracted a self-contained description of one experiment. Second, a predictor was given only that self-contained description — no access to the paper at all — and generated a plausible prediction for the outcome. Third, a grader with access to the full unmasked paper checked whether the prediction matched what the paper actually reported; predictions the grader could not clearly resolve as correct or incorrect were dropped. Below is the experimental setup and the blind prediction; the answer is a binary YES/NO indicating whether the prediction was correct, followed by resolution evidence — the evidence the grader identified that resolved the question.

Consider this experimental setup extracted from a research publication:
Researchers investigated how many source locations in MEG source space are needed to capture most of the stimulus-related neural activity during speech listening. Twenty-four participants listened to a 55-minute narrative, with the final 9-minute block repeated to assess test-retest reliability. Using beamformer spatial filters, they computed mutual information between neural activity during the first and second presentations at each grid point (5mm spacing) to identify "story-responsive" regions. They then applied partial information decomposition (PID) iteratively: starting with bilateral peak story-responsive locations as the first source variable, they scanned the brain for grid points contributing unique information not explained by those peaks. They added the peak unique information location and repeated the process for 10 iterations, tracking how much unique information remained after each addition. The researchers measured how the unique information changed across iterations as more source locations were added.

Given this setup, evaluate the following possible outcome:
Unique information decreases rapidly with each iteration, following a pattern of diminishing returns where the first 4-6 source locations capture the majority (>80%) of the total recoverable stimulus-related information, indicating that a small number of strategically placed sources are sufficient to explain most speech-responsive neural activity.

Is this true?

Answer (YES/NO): NO